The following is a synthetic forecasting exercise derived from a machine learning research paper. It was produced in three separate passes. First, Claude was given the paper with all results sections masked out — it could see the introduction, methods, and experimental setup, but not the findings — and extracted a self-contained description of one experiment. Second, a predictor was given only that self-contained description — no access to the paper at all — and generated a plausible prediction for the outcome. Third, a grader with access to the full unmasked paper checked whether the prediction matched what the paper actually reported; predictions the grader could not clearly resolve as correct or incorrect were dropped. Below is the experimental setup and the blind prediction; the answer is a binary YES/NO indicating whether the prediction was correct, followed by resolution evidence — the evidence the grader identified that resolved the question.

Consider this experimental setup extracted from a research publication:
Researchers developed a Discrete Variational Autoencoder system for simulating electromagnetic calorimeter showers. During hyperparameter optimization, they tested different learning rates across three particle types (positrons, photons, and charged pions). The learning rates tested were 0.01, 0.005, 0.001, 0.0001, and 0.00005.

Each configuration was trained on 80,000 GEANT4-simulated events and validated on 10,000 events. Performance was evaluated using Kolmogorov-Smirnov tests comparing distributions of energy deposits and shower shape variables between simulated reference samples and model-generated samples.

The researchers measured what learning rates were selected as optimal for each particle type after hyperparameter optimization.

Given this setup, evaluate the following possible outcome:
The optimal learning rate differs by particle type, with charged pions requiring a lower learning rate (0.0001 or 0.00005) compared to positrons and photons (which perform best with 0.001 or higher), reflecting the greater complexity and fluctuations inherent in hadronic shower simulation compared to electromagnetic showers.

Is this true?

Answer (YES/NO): NO